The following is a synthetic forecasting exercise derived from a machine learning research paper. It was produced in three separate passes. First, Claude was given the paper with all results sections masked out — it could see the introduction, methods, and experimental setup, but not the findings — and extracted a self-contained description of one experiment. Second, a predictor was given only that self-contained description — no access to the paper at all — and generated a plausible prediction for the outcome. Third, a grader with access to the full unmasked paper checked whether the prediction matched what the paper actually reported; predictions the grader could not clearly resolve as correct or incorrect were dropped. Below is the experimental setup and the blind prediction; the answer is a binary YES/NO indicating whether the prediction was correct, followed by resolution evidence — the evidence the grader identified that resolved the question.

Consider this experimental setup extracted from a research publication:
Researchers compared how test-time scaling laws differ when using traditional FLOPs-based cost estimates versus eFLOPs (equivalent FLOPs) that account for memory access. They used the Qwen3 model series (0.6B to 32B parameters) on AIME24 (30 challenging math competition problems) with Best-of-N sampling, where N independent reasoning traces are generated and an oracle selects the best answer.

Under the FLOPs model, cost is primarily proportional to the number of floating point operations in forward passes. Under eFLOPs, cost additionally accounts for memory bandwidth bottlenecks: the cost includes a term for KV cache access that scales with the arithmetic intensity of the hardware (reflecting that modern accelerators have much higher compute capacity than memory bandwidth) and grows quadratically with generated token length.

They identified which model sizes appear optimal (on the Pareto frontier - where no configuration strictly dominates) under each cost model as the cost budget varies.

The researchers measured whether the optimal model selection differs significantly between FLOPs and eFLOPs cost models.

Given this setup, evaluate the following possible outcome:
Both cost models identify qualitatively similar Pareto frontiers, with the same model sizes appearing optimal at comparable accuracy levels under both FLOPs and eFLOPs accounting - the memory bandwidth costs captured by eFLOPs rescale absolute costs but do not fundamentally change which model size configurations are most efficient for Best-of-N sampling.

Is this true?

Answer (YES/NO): NO